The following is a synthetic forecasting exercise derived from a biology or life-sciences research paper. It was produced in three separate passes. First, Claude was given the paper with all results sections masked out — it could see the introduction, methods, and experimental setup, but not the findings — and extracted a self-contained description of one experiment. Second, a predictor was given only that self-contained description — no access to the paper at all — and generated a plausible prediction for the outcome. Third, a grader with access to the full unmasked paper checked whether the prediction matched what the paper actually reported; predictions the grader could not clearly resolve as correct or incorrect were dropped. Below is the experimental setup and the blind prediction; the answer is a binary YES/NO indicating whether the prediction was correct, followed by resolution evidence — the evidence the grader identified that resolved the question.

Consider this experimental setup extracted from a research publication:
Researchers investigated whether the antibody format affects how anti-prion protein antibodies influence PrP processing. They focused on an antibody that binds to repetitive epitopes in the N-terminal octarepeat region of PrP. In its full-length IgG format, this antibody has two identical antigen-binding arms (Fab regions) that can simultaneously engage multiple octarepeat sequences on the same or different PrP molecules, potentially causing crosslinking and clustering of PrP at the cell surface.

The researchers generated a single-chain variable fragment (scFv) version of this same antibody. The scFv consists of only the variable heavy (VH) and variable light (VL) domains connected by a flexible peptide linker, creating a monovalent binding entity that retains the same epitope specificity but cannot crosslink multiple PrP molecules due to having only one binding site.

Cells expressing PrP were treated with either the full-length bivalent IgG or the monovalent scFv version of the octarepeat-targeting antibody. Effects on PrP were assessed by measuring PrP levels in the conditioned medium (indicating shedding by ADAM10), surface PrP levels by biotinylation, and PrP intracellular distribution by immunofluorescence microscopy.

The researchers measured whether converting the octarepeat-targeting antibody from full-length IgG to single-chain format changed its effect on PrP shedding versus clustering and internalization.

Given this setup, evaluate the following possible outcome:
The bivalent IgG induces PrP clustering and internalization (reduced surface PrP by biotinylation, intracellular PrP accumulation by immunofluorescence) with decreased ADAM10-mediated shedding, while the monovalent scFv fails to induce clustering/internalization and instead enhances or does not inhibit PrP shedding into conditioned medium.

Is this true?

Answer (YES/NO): YES